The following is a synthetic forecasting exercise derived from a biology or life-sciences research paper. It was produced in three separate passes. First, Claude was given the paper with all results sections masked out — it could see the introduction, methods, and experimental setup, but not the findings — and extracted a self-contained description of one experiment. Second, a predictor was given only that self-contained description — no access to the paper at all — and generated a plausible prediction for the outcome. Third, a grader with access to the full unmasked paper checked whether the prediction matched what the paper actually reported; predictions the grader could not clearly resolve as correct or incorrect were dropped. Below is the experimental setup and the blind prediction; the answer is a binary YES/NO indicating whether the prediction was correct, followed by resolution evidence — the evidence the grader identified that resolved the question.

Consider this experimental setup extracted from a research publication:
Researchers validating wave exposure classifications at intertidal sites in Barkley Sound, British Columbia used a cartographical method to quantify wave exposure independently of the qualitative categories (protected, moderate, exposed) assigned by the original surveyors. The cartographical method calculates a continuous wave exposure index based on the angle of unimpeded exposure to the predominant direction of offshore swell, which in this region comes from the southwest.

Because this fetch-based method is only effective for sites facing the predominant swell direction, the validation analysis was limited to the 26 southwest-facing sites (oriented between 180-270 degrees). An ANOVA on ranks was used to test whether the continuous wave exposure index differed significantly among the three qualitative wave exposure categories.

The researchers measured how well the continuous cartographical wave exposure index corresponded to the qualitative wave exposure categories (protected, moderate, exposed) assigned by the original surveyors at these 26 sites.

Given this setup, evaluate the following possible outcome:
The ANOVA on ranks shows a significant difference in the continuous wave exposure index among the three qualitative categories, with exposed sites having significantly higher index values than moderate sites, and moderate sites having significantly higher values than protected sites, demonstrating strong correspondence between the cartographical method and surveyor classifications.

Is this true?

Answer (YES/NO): NO